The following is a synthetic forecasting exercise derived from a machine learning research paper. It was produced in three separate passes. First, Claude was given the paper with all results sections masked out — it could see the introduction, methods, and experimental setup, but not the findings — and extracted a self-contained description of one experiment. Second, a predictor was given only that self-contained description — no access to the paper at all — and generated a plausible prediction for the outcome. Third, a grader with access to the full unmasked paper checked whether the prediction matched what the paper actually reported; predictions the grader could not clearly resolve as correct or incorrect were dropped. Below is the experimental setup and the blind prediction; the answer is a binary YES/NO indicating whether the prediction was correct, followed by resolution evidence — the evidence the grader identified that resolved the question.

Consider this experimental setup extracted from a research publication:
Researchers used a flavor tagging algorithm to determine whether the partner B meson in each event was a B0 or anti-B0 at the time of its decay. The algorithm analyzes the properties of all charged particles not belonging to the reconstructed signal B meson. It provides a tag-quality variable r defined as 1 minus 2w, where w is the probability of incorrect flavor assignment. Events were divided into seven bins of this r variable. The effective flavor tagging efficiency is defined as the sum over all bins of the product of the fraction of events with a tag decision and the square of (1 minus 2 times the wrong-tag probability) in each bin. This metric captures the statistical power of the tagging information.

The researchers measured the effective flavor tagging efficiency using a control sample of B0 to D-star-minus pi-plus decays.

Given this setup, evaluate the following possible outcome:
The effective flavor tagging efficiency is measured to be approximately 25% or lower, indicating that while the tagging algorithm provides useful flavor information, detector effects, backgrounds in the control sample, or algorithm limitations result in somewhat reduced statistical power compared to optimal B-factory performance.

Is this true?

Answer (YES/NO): NO